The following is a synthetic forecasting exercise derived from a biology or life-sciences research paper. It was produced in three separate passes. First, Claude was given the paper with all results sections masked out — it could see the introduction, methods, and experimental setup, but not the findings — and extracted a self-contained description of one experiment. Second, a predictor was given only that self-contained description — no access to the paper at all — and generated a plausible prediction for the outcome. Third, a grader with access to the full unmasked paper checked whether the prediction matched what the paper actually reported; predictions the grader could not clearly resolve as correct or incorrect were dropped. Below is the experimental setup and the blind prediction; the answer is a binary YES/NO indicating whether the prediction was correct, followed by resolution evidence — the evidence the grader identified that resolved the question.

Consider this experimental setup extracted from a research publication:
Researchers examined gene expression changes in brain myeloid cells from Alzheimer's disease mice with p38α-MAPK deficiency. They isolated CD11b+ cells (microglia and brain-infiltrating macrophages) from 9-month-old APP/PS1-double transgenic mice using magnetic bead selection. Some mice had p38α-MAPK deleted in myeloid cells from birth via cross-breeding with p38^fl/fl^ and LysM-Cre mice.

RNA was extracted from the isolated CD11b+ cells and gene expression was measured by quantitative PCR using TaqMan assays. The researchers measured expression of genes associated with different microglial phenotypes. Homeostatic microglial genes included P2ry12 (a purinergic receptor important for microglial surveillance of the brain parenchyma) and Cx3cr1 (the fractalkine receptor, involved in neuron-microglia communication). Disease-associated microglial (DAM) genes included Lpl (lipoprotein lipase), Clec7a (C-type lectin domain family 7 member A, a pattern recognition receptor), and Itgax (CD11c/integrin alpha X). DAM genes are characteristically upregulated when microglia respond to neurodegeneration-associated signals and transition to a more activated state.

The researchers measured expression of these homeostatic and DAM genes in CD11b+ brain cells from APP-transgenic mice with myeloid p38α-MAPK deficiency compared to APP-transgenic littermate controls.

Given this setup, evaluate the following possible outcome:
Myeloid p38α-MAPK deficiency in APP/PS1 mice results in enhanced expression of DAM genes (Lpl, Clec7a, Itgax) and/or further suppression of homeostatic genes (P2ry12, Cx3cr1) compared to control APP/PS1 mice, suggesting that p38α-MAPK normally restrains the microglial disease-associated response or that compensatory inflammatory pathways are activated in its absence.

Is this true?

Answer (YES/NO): NO